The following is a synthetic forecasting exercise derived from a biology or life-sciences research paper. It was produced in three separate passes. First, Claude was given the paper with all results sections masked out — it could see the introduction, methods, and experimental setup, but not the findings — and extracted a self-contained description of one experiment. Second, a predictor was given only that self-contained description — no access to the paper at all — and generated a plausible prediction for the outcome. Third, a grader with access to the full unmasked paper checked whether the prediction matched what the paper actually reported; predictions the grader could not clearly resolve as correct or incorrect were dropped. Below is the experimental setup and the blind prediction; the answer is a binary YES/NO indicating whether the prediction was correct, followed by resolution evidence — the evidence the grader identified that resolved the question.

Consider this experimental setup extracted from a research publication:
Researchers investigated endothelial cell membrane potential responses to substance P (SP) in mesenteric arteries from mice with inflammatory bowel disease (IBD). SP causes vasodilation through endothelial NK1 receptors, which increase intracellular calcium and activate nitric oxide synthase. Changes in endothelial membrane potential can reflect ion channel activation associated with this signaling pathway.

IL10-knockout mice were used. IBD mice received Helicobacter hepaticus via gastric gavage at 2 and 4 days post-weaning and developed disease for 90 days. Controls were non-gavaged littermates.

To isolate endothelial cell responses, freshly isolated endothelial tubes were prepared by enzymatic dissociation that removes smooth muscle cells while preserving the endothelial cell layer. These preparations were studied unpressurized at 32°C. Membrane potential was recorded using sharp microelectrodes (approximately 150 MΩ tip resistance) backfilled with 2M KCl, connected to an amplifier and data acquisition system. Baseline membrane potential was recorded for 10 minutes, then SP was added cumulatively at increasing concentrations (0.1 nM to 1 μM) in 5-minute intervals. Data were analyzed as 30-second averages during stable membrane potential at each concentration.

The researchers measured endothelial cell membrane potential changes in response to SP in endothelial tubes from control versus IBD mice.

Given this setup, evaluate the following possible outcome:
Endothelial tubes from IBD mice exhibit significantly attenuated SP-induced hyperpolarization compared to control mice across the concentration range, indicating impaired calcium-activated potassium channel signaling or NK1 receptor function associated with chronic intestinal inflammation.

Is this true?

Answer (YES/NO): YES